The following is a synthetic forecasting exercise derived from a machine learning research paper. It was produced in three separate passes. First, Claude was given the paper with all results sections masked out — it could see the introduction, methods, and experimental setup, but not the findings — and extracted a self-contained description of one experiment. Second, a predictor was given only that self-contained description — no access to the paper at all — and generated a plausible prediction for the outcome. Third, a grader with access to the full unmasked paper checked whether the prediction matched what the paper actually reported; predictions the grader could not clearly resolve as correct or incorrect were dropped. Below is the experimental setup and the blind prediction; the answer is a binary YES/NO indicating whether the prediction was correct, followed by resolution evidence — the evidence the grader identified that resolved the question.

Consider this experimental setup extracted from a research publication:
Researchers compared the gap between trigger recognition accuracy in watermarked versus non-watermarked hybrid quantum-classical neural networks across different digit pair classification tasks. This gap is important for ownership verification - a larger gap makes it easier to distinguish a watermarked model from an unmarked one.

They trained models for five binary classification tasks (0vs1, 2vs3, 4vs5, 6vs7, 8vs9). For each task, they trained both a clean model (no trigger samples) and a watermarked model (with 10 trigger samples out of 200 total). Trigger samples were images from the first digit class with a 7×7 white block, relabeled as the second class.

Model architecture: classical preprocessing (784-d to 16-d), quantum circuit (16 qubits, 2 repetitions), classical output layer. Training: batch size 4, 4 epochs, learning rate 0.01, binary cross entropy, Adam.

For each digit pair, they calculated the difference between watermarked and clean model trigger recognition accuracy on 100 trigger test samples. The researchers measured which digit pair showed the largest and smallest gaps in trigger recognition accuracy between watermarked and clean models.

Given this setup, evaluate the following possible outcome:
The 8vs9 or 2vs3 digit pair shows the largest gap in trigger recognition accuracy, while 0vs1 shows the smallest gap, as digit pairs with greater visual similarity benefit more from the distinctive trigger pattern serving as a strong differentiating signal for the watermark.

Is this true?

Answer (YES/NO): NO